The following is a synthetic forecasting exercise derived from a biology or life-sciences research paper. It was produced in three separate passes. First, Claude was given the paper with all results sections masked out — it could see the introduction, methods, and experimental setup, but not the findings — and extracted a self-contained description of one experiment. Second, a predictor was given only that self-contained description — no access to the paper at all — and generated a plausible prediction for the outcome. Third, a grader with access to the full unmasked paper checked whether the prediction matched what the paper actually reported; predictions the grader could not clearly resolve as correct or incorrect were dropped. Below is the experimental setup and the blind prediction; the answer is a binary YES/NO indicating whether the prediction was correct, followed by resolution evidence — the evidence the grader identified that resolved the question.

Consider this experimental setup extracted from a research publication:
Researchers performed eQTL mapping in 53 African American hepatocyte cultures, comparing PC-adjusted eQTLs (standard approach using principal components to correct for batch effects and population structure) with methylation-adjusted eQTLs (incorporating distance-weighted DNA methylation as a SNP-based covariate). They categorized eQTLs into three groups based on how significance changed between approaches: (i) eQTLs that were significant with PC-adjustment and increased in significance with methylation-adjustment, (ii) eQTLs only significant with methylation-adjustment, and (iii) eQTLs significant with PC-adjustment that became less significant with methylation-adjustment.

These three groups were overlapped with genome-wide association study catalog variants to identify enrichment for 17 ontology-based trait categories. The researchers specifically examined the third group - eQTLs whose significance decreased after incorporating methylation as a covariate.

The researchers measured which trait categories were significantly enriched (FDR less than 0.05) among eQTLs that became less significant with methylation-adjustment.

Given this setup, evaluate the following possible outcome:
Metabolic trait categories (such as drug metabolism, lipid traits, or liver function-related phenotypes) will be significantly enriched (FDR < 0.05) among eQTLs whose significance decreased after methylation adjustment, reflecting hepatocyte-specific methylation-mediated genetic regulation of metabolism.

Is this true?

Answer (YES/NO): YES